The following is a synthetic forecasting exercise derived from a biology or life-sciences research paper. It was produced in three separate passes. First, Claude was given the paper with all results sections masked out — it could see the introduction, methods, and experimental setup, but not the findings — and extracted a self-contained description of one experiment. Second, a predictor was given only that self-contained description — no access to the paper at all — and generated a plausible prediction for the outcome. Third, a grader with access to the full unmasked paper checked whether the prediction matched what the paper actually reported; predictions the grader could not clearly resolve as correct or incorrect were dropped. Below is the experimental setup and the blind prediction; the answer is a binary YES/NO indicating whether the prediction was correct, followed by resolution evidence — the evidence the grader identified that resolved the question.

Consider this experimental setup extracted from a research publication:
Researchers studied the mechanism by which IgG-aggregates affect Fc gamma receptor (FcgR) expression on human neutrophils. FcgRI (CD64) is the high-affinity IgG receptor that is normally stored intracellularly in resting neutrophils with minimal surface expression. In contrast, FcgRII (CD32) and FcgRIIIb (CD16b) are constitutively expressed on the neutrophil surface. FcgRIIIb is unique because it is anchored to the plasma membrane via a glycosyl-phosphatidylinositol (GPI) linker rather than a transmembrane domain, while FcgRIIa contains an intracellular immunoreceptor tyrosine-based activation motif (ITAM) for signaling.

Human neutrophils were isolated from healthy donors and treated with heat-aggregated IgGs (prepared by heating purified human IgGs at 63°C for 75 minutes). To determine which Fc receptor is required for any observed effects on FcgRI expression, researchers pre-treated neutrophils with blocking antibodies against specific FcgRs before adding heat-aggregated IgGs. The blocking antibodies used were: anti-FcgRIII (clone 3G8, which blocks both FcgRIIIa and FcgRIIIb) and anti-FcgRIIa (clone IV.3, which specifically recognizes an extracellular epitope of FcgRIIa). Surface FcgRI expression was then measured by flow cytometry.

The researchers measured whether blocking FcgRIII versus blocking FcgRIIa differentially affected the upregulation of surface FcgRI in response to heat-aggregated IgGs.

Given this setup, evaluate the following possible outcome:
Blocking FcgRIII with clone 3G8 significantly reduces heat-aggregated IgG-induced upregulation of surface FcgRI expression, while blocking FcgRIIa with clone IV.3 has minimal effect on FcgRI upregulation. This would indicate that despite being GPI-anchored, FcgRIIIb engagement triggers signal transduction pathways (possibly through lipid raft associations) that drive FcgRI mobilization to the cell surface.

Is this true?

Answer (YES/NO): NO